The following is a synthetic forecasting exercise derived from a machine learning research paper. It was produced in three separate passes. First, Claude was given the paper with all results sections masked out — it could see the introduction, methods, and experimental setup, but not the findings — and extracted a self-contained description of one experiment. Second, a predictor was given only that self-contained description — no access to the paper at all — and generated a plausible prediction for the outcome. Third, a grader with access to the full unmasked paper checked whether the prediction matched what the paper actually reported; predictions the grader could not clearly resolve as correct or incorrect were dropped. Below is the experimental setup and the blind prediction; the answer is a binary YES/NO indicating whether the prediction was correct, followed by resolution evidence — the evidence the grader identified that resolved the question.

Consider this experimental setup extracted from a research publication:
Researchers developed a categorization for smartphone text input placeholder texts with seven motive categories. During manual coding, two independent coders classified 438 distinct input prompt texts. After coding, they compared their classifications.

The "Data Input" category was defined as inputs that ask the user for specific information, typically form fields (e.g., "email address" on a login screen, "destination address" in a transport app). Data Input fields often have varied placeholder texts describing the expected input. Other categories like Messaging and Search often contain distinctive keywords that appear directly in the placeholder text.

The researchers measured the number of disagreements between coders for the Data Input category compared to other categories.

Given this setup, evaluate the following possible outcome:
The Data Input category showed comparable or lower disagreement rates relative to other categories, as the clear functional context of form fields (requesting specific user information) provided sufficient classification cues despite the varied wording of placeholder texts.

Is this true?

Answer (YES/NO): YES